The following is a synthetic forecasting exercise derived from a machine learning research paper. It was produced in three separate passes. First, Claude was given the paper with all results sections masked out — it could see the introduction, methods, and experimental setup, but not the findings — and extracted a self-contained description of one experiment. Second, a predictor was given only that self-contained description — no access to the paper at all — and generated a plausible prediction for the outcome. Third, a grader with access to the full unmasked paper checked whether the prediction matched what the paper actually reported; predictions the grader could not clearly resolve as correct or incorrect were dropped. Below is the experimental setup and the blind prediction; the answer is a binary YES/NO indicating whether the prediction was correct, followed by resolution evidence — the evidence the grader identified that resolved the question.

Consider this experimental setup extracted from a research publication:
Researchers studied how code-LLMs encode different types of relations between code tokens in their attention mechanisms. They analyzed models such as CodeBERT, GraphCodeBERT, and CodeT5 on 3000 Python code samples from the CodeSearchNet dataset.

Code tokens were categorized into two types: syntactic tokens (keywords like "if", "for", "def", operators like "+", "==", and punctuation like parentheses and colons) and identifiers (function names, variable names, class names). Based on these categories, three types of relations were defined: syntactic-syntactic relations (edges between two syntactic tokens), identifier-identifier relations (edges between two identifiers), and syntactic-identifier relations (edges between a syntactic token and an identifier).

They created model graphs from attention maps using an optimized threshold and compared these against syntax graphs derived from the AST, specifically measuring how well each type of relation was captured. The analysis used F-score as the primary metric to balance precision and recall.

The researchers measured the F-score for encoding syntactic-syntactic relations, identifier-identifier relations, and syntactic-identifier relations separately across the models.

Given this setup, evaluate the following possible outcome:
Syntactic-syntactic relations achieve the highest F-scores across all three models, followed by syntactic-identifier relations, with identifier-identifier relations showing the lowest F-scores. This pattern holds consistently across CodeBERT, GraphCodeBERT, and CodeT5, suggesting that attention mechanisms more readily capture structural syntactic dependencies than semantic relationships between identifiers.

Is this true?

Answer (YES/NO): NO